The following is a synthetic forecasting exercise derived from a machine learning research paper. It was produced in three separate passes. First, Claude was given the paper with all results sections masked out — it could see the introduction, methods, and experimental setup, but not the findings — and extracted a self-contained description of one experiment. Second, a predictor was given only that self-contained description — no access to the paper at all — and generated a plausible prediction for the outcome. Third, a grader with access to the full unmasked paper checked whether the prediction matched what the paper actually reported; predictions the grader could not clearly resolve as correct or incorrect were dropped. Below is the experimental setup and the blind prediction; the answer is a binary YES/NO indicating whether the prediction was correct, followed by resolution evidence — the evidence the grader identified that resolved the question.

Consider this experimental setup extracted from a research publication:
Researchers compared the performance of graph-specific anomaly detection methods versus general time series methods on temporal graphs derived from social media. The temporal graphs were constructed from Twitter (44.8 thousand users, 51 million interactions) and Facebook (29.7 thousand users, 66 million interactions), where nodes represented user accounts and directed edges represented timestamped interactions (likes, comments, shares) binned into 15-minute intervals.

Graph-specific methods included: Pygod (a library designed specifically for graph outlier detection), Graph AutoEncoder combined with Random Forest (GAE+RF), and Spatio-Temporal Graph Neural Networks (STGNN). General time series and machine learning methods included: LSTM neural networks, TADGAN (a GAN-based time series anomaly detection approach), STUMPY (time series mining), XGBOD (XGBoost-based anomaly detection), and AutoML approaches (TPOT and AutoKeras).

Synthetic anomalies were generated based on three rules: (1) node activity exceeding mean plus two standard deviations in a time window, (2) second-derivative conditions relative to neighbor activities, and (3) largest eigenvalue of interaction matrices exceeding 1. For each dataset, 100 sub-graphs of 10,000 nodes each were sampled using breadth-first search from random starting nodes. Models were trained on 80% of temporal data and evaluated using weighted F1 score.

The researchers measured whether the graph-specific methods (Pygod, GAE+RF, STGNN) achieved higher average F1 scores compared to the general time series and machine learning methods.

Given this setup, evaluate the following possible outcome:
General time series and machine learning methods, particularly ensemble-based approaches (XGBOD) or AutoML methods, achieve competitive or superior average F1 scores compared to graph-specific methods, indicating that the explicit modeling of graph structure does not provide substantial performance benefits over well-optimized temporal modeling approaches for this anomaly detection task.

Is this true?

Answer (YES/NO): NO